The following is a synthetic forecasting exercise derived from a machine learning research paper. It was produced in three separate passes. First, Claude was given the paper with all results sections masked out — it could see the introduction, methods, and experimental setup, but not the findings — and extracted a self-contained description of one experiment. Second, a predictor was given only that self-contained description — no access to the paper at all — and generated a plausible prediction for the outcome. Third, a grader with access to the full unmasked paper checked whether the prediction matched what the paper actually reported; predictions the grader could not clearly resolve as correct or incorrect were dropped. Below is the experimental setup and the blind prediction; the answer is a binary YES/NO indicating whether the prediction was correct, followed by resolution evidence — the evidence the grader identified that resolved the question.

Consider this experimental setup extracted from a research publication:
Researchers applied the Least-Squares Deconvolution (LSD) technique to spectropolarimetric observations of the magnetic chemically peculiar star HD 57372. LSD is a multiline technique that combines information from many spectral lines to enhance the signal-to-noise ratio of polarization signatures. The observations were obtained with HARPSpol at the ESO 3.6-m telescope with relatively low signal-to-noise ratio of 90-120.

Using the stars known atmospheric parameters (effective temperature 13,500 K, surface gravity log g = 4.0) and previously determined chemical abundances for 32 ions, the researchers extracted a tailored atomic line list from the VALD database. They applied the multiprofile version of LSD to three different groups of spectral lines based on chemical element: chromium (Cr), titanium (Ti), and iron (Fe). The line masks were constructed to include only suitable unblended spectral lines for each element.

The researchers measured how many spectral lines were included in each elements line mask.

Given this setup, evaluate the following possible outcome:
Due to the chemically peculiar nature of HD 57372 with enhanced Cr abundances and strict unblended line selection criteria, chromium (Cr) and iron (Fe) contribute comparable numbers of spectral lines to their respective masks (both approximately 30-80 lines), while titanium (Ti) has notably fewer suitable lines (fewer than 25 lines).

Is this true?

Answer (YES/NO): NO